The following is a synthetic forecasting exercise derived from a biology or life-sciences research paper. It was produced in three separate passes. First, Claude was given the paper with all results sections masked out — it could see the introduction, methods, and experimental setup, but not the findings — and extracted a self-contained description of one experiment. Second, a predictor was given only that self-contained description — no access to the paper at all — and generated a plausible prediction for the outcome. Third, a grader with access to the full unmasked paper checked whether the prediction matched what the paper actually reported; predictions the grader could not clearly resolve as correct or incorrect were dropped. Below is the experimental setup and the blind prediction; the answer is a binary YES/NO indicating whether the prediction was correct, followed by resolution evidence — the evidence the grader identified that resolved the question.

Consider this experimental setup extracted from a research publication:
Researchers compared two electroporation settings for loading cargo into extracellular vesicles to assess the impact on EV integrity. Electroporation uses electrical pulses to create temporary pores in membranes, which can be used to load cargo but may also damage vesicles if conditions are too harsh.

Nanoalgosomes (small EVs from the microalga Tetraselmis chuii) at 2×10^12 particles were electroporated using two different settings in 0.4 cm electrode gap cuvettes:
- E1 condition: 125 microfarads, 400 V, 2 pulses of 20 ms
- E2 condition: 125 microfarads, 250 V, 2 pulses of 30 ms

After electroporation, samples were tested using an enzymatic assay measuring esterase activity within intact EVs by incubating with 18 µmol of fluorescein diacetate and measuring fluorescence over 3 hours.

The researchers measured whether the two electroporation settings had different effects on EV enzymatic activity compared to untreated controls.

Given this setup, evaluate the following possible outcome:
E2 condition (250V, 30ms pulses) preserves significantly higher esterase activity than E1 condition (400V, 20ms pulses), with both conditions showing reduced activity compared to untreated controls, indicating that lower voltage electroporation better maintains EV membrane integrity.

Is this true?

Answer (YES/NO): NO